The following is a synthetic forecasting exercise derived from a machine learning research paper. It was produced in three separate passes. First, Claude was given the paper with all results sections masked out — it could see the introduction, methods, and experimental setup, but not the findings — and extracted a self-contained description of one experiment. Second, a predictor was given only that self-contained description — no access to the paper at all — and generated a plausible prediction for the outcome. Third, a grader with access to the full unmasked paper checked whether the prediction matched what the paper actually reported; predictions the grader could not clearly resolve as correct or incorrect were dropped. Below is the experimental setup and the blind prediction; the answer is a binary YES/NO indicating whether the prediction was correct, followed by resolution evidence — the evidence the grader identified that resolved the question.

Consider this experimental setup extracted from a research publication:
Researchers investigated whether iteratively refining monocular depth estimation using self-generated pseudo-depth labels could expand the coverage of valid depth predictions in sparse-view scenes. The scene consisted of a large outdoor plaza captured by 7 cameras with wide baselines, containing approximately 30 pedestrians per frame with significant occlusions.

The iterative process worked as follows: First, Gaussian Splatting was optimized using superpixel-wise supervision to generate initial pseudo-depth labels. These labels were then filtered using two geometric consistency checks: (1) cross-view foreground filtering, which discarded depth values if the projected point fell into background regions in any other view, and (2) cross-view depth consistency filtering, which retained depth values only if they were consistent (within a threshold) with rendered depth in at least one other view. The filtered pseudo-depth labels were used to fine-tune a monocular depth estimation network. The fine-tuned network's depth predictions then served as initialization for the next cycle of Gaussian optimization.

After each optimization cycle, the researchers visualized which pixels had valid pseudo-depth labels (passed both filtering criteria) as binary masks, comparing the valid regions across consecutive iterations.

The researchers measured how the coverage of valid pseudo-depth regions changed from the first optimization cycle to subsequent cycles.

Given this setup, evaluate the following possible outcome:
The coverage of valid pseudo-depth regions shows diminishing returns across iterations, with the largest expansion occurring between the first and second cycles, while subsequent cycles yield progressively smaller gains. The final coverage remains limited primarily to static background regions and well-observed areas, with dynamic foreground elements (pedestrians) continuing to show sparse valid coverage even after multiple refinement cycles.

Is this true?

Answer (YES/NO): NO